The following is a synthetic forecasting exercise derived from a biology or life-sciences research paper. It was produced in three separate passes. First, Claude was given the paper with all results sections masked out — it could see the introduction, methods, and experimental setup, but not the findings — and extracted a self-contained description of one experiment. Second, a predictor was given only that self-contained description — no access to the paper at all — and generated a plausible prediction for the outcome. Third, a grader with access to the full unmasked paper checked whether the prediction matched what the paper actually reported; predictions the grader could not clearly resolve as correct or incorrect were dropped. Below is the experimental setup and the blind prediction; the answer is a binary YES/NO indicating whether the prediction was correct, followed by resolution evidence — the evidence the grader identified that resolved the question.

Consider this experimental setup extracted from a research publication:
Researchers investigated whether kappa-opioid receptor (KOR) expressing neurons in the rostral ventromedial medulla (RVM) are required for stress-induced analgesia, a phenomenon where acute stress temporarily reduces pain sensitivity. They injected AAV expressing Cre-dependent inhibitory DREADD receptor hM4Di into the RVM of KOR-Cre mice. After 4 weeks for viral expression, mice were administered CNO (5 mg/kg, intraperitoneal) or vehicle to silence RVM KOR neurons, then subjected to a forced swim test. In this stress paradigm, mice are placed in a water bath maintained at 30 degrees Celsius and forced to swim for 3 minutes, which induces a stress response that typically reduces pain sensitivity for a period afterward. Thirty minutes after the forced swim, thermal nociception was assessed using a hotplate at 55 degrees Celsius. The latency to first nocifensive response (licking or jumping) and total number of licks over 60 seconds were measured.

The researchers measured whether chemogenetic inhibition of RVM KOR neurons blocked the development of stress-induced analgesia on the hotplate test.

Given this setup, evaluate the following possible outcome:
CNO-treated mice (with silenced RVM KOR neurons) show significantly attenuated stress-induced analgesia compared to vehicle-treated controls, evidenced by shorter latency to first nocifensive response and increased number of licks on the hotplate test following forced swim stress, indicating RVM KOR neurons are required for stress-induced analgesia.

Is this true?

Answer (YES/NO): YES